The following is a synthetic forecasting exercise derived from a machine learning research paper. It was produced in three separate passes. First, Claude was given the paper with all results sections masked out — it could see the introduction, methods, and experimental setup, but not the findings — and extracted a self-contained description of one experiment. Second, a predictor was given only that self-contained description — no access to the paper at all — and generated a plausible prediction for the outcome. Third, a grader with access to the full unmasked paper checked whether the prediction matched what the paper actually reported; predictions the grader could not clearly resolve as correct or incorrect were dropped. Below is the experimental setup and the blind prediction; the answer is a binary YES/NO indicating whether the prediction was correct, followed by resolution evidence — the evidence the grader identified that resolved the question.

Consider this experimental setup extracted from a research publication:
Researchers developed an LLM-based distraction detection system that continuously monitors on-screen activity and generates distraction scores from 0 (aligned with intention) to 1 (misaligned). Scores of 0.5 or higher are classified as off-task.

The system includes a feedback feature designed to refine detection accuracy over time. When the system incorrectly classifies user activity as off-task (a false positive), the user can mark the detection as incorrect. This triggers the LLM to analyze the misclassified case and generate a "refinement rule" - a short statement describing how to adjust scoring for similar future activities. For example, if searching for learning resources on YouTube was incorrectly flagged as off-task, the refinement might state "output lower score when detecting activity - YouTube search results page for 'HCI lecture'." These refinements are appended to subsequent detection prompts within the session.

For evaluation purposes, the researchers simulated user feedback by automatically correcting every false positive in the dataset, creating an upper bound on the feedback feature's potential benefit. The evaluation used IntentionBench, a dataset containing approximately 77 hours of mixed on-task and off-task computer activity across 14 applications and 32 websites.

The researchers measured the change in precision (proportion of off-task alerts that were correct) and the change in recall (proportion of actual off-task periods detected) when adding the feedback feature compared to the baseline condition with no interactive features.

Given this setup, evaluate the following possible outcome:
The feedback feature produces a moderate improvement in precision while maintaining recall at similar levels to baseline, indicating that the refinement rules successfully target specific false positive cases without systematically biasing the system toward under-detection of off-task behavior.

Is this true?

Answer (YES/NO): NO